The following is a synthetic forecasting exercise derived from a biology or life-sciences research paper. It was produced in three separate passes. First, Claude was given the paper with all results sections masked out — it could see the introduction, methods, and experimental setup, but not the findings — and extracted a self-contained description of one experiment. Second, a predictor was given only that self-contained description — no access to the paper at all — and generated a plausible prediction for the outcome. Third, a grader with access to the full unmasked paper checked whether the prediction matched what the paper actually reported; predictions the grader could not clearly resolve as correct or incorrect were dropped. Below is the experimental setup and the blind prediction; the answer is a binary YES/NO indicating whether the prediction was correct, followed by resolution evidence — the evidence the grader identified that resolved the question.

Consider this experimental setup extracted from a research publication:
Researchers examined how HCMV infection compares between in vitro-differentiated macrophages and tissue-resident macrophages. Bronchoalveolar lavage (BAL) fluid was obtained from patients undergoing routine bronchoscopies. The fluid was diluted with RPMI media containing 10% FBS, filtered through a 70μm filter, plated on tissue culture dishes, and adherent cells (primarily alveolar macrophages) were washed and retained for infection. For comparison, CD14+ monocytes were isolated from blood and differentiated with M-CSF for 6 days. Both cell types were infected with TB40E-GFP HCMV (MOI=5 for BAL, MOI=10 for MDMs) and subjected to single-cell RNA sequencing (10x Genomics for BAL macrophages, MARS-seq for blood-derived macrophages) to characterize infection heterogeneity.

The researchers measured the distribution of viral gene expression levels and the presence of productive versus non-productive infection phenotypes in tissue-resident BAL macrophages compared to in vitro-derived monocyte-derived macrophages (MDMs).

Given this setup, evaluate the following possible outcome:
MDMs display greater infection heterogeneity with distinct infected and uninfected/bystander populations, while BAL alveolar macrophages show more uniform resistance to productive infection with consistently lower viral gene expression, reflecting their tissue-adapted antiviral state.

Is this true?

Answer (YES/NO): NO